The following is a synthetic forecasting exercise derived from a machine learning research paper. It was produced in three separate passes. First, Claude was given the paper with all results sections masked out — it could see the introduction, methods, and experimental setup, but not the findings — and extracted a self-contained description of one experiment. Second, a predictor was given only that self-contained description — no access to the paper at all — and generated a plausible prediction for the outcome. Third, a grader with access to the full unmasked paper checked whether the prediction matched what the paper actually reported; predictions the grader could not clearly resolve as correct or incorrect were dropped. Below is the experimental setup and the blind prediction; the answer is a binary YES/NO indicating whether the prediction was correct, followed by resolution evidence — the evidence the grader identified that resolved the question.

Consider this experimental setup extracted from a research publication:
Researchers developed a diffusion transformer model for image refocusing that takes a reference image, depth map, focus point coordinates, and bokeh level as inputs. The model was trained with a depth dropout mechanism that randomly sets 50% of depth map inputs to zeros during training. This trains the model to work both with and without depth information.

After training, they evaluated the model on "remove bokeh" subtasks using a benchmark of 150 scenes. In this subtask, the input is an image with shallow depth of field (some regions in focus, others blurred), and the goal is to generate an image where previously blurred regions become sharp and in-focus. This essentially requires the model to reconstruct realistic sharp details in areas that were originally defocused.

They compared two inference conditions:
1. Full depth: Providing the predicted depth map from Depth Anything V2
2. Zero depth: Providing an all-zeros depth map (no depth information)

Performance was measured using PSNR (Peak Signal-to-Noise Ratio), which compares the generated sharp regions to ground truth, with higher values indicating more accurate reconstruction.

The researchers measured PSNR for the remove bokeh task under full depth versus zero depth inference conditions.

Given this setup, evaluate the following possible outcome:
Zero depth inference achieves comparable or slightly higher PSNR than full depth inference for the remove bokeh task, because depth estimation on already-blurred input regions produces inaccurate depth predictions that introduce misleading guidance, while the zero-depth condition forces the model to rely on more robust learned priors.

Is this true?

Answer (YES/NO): YES